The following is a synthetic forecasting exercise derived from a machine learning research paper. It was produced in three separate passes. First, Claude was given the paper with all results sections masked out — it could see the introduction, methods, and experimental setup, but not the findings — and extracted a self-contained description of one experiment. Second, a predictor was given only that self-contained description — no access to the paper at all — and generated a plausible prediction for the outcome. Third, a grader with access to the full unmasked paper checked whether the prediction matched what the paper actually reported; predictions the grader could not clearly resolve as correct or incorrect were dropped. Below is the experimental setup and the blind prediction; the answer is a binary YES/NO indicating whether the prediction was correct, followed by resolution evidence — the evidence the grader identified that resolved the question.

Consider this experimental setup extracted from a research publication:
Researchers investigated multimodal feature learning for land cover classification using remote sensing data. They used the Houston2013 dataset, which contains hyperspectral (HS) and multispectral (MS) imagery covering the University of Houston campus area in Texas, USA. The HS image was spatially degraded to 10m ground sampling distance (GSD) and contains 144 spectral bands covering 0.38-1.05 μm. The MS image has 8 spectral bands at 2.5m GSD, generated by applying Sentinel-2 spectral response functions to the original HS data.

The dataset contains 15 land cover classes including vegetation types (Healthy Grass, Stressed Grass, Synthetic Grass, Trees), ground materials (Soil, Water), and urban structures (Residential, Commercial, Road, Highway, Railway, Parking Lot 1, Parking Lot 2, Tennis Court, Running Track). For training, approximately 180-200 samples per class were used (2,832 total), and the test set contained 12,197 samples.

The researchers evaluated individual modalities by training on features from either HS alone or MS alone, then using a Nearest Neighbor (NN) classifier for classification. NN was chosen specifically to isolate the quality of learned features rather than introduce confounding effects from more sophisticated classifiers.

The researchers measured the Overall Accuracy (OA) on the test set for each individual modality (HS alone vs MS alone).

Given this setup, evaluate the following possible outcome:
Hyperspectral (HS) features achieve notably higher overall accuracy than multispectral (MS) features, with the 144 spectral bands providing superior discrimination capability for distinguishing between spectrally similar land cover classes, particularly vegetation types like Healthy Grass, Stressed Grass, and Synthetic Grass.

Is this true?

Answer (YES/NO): NO